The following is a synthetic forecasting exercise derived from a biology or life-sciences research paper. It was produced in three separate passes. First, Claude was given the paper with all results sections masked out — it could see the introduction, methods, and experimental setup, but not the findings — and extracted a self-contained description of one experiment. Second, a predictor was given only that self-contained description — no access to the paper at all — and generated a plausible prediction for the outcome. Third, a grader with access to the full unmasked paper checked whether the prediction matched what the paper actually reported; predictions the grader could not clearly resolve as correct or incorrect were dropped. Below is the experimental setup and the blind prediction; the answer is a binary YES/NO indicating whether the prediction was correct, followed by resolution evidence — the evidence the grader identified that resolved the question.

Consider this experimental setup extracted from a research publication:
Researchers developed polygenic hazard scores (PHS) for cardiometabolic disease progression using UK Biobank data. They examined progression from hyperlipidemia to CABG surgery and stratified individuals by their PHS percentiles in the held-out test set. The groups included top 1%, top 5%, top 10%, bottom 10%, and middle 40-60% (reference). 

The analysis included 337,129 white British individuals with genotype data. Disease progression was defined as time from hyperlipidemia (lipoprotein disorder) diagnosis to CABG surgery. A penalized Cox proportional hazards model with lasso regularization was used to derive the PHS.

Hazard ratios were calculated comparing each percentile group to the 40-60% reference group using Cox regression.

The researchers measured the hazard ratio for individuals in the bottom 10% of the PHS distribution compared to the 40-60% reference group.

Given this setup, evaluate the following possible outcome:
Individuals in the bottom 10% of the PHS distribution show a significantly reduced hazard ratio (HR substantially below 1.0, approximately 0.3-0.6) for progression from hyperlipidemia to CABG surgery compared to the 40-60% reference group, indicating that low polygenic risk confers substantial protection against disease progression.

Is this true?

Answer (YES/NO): YES